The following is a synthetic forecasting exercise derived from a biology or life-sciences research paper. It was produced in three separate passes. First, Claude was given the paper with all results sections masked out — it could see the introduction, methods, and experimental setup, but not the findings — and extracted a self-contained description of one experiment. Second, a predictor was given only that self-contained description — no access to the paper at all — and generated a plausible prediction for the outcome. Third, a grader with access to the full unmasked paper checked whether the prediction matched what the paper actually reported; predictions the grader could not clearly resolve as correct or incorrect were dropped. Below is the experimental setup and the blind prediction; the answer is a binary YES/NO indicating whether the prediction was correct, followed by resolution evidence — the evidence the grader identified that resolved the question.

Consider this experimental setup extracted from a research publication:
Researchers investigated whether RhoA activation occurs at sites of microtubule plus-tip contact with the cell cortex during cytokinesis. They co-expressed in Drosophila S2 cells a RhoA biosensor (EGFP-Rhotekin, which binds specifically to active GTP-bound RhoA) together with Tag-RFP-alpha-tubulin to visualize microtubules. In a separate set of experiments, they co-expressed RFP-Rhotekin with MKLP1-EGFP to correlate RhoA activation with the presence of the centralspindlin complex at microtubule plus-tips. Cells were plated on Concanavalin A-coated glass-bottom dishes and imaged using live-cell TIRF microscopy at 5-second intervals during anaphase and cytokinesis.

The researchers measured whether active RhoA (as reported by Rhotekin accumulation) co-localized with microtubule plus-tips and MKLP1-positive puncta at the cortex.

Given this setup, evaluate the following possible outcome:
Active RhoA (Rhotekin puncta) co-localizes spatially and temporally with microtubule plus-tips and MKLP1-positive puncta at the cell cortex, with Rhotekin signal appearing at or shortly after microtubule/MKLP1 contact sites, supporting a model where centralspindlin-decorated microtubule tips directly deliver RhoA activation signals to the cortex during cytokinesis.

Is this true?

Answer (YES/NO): YES